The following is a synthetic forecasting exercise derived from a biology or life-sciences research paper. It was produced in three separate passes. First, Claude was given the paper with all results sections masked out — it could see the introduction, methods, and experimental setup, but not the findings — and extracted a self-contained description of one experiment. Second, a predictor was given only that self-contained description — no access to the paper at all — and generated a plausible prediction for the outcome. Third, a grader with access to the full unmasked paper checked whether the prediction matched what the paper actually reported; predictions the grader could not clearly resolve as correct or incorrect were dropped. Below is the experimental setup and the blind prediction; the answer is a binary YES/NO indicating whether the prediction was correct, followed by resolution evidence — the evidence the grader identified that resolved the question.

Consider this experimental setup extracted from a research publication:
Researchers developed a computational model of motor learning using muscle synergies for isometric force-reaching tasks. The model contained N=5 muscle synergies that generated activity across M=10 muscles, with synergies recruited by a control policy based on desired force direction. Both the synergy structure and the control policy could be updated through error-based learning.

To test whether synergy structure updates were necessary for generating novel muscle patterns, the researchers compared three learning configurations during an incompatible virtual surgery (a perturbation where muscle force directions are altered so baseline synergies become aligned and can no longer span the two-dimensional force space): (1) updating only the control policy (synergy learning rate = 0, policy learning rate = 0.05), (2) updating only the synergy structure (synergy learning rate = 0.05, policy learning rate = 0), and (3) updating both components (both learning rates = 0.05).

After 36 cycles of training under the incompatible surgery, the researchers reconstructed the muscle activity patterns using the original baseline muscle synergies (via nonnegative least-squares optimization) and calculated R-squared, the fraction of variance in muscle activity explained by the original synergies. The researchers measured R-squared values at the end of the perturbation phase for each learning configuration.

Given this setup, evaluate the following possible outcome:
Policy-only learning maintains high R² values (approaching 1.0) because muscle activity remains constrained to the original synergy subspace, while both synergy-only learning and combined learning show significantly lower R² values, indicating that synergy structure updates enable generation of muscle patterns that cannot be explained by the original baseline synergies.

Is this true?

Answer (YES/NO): YES